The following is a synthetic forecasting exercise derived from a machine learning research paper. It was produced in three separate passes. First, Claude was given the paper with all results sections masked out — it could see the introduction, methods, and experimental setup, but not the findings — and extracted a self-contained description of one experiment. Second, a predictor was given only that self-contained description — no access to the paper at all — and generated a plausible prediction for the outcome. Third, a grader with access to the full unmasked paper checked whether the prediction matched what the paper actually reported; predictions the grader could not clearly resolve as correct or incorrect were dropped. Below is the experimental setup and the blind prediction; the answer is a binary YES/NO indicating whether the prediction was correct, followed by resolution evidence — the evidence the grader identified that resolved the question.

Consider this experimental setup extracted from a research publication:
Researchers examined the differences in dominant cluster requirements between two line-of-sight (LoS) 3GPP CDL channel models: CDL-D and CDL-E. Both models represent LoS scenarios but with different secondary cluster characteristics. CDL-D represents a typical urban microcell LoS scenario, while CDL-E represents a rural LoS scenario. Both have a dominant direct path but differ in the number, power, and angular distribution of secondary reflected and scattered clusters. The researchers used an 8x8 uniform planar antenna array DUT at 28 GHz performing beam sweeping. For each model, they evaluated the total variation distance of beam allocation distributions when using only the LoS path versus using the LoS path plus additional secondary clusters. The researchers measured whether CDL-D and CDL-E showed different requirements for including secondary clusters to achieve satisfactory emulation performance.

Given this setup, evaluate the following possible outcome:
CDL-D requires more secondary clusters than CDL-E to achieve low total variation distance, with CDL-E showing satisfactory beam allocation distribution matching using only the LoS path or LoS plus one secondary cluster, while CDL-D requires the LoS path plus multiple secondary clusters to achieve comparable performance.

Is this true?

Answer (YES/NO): NO